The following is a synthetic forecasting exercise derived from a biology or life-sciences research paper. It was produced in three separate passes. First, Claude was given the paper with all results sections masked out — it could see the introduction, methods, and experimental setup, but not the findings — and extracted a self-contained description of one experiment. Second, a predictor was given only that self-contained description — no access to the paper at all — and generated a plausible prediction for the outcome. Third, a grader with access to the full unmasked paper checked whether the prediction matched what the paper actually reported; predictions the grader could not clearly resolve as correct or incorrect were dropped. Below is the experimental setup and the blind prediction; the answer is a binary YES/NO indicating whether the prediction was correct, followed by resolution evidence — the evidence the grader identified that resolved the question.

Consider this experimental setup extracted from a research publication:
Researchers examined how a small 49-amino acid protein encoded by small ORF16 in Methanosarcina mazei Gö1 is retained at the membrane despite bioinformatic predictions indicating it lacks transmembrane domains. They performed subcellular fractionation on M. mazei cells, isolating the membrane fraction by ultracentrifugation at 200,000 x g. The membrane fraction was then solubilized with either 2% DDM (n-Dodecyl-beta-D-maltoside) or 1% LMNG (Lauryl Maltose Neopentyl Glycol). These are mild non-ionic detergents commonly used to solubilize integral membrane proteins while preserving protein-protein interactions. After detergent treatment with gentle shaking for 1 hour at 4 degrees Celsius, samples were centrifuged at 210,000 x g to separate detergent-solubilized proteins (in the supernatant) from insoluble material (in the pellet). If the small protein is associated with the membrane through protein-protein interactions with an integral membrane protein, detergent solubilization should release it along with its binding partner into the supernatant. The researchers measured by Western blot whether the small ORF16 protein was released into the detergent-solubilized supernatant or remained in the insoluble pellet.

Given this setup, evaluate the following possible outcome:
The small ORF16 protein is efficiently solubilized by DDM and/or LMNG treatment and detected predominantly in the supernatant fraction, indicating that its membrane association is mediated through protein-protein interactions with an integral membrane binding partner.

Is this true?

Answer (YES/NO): YES